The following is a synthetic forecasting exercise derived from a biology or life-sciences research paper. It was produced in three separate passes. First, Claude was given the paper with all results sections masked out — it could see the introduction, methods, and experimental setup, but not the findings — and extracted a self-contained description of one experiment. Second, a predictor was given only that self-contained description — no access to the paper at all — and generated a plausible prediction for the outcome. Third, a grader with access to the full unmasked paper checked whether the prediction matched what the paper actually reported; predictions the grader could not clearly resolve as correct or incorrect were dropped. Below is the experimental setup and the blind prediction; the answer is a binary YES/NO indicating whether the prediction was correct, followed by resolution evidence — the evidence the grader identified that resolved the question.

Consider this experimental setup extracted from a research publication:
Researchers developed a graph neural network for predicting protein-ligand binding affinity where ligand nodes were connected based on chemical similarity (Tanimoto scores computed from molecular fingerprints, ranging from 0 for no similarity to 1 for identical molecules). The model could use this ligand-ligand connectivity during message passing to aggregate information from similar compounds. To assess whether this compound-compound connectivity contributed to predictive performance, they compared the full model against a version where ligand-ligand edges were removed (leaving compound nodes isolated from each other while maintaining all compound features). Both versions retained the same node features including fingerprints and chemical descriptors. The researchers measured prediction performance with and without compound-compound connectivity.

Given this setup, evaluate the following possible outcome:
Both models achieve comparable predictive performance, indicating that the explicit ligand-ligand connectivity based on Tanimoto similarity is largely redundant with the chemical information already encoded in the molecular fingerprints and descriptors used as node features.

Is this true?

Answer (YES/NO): YES